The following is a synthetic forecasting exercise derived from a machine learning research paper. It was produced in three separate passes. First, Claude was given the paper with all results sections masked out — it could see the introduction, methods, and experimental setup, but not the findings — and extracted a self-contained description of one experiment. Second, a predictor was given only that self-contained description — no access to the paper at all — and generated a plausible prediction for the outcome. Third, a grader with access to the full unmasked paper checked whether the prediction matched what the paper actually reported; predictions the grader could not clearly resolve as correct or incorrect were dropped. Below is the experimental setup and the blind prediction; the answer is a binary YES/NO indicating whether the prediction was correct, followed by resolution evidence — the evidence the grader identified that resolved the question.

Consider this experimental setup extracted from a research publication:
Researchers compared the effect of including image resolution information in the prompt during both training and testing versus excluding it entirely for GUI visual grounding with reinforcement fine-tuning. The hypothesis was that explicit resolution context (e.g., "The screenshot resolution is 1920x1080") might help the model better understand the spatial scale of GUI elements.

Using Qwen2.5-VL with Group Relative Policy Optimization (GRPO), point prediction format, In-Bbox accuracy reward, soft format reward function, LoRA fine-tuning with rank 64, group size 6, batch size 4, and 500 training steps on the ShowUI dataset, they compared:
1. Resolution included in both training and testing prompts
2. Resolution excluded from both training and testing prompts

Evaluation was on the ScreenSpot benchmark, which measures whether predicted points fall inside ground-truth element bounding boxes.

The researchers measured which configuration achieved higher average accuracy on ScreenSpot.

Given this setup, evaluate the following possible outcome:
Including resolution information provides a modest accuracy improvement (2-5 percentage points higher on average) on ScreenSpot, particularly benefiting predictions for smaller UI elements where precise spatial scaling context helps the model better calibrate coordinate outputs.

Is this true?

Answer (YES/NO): NO